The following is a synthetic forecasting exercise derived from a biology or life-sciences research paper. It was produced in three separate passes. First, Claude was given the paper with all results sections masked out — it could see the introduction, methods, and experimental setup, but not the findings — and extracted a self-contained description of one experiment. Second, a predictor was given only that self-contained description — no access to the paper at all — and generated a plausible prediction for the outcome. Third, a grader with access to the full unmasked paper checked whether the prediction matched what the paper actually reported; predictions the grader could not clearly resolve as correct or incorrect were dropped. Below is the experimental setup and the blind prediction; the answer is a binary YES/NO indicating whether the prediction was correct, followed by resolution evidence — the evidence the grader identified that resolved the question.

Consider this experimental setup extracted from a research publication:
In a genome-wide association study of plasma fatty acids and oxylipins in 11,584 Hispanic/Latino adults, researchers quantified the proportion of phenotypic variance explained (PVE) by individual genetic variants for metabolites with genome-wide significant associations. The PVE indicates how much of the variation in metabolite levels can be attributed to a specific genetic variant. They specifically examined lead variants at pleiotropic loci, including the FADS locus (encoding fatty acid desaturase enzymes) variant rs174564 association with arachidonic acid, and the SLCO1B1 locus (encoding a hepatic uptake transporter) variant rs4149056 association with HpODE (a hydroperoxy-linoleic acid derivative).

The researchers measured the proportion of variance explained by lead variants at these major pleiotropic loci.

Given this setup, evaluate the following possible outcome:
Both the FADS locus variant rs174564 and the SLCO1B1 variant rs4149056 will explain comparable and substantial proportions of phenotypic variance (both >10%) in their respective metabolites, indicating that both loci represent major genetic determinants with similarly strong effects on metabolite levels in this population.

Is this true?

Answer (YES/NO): NO